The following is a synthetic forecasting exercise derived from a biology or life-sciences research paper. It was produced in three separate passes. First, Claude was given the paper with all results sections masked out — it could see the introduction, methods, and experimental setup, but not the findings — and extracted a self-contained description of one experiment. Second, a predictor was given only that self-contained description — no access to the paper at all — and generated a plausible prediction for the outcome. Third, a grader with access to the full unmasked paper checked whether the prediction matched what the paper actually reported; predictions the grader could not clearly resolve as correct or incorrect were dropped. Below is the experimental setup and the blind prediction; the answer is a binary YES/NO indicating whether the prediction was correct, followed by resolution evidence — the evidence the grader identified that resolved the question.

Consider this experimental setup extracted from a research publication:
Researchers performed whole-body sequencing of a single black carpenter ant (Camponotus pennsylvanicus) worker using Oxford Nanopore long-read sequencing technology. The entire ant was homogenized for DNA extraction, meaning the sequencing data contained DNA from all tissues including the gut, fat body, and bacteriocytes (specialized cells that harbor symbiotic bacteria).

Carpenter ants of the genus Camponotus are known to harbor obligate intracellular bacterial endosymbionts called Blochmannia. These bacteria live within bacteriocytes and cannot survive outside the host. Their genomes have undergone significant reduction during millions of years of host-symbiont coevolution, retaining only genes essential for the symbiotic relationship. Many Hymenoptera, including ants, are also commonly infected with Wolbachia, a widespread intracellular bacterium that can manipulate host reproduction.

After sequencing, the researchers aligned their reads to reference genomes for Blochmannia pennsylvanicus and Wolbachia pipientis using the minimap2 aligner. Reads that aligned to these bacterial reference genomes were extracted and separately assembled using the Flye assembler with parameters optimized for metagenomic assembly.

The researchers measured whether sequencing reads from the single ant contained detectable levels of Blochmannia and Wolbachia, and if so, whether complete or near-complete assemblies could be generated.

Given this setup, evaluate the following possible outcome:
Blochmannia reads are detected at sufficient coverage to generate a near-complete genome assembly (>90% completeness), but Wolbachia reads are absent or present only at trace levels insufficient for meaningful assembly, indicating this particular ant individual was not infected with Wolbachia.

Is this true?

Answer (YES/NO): NO